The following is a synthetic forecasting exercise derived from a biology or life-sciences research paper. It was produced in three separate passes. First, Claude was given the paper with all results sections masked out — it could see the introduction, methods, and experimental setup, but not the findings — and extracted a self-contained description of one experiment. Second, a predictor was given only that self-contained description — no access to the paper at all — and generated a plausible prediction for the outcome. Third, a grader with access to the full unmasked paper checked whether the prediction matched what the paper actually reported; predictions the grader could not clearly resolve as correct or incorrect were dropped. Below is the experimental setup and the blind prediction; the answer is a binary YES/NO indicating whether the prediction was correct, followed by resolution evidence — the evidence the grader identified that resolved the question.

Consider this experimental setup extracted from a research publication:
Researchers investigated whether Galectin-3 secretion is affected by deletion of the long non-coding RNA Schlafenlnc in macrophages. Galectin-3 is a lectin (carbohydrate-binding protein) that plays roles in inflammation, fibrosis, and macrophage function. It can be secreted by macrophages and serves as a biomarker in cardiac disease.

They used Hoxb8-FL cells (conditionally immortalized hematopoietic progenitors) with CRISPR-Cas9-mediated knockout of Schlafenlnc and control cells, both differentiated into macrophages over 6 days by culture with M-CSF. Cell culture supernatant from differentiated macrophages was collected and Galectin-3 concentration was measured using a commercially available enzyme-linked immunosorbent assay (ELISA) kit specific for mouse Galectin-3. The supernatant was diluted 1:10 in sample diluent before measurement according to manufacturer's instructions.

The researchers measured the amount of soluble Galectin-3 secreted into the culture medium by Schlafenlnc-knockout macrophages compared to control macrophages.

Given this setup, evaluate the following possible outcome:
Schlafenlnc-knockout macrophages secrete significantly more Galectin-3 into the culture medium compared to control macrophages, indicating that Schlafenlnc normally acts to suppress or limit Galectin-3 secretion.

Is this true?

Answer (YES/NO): NO